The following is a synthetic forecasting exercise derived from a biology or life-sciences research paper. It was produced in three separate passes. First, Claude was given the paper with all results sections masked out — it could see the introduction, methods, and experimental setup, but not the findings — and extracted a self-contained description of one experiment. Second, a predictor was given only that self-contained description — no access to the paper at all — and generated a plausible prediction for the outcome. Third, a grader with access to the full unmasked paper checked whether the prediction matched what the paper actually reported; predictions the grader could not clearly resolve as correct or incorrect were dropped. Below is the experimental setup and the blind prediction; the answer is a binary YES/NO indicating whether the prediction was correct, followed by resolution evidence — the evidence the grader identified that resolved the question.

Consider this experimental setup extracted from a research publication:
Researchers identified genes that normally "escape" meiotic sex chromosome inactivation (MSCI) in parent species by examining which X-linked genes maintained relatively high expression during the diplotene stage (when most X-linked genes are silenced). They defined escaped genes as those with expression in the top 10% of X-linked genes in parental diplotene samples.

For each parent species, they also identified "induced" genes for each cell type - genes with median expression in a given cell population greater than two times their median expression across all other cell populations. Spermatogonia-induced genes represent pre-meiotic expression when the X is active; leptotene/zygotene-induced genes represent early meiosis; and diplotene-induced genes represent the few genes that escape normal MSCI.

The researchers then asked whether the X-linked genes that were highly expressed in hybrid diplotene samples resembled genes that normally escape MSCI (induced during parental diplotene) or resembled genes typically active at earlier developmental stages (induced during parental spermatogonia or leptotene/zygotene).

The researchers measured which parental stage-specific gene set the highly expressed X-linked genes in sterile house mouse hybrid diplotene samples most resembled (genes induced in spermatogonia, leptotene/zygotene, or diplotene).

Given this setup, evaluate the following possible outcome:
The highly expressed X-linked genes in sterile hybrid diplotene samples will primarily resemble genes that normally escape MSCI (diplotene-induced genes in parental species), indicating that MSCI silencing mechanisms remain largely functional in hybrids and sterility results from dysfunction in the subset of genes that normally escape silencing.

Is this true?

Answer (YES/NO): NO